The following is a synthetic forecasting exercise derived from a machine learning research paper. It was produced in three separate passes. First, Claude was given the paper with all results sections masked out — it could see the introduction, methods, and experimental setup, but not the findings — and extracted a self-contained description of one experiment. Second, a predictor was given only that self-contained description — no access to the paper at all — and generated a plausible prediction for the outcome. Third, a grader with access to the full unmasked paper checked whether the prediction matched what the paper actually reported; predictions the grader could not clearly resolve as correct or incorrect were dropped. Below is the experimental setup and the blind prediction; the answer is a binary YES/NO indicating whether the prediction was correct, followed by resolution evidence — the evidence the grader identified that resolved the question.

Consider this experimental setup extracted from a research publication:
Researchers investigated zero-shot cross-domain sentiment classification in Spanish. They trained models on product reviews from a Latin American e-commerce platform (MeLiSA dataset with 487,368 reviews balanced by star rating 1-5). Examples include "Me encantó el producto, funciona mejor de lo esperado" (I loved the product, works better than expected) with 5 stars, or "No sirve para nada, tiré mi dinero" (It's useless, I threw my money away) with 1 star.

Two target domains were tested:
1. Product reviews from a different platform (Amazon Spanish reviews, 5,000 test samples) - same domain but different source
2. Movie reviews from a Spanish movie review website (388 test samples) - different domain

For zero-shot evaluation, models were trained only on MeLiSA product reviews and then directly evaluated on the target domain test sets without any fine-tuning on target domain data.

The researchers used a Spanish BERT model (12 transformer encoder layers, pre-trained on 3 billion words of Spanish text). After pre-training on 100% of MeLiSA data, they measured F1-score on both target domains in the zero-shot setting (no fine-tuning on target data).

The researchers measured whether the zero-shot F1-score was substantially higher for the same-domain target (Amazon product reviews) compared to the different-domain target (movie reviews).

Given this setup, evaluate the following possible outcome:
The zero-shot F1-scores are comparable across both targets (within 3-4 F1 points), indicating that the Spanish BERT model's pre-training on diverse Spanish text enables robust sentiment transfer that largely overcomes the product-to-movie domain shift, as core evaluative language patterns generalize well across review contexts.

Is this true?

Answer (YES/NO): NO